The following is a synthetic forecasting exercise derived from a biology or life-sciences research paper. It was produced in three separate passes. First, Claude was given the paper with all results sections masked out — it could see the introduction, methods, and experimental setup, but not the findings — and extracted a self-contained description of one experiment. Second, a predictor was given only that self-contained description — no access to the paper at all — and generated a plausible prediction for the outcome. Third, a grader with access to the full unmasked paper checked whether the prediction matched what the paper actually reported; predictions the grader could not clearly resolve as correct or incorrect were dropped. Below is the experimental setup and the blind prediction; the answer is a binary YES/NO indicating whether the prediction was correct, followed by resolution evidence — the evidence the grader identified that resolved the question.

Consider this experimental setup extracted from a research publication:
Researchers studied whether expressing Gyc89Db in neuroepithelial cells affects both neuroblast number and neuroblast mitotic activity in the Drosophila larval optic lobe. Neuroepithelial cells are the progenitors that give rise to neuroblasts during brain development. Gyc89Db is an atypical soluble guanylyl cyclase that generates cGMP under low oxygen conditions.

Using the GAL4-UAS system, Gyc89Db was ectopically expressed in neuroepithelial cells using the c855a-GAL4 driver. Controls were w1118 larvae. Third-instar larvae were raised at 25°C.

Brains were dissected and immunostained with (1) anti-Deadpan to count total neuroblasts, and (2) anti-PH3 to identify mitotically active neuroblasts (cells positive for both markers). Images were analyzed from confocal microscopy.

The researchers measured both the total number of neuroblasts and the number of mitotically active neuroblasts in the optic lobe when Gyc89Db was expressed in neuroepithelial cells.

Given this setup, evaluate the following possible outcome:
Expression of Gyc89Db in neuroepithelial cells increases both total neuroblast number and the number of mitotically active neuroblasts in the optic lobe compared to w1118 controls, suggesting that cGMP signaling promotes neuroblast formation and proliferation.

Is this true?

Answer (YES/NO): YES